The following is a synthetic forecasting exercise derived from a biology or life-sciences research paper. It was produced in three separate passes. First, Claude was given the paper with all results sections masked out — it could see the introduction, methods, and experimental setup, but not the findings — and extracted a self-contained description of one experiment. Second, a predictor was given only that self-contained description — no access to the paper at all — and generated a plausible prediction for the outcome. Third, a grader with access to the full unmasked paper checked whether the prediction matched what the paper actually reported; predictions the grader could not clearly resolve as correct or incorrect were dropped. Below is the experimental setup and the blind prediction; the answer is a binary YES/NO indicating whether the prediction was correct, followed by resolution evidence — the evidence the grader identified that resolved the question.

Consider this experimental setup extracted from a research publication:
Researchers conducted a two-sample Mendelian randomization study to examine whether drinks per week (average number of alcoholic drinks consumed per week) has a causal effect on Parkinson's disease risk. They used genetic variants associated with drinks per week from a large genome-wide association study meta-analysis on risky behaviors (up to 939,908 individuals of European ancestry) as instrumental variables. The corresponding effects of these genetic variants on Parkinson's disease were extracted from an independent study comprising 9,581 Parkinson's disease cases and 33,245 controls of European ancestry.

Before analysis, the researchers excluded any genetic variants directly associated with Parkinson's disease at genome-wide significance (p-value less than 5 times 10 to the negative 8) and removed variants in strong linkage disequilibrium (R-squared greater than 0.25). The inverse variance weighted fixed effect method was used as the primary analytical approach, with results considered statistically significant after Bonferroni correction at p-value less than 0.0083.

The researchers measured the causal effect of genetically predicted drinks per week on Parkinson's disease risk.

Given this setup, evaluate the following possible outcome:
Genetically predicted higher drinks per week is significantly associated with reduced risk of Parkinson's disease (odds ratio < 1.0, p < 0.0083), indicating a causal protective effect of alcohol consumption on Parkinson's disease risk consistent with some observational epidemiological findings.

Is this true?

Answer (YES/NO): NO